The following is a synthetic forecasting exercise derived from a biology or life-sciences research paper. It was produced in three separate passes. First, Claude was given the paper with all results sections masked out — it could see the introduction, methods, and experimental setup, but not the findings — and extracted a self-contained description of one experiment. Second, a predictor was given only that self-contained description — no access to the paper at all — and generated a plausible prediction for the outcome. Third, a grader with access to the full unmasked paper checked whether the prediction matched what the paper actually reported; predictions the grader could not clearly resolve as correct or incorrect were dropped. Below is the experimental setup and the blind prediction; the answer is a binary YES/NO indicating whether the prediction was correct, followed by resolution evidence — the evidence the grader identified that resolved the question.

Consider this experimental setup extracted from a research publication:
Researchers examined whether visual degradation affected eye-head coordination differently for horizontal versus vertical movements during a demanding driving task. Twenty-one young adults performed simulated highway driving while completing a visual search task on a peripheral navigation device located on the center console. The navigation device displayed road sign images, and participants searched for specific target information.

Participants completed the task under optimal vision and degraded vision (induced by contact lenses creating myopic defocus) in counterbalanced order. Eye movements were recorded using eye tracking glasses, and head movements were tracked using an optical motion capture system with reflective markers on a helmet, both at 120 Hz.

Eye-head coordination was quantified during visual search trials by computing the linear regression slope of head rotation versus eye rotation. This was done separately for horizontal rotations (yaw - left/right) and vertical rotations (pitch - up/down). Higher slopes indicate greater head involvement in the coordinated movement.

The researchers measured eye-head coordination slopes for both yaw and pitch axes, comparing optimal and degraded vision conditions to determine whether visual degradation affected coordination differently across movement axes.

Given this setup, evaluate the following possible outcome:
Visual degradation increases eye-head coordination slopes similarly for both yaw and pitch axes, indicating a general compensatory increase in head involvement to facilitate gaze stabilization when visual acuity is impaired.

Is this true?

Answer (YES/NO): NO